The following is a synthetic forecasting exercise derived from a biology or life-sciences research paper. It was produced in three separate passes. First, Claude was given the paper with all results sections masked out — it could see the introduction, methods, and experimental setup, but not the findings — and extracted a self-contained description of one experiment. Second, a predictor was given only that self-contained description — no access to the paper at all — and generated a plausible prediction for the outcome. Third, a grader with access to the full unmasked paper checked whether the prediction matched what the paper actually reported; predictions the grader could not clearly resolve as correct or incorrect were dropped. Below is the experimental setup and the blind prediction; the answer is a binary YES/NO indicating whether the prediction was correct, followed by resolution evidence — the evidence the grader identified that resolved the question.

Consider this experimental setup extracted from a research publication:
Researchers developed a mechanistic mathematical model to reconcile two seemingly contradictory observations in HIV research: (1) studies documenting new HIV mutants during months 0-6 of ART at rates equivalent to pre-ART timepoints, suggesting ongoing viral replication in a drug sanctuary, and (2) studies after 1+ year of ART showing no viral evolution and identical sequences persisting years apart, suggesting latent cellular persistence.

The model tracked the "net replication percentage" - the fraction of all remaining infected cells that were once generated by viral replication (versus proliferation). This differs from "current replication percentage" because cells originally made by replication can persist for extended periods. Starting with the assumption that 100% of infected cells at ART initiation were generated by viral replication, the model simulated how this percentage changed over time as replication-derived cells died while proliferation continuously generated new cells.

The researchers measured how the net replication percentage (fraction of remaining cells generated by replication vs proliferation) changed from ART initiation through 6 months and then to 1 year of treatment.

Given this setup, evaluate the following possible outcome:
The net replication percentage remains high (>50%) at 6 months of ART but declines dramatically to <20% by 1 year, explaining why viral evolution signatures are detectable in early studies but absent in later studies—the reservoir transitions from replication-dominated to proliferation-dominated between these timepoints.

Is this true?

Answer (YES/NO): NO